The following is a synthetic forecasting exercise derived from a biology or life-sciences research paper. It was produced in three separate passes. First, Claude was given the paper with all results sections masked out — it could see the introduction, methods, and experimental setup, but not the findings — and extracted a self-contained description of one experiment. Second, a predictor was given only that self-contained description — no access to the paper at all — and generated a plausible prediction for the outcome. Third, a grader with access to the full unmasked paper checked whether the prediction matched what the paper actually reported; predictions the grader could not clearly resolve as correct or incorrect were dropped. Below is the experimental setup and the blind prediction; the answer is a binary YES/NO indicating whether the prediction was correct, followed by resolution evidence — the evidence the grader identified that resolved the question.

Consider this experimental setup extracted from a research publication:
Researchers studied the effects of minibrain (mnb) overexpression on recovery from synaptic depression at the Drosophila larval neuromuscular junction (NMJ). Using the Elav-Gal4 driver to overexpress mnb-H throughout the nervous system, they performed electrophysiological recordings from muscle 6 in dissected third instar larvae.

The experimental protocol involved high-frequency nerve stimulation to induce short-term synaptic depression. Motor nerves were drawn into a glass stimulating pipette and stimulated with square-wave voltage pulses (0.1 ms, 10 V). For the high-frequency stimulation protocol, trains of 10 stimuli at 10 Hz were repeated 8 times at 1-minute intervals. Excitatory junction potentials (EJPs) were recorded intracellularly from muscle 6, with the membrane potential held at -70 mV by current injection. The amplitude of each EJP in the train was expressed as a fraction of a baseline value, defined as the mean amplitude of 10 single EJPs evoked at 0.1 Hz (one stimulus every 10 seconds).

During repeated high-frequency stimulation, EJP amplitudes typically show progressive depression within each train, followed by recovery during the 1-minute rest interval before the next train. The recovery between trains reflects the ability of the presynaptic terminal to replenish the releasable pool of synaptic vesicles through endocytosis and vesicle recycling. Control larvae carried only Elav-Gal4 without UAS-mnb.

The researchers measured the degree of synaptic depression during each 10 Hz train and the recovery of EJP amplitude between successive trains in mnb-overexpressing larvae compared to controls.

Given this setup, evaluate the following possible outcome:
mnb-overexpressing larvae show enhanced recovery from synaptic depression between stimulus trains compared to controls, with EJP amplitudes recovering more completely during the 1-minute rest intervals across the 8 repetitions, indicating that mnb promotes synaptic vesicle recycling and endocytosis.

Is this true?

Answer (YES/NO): NO